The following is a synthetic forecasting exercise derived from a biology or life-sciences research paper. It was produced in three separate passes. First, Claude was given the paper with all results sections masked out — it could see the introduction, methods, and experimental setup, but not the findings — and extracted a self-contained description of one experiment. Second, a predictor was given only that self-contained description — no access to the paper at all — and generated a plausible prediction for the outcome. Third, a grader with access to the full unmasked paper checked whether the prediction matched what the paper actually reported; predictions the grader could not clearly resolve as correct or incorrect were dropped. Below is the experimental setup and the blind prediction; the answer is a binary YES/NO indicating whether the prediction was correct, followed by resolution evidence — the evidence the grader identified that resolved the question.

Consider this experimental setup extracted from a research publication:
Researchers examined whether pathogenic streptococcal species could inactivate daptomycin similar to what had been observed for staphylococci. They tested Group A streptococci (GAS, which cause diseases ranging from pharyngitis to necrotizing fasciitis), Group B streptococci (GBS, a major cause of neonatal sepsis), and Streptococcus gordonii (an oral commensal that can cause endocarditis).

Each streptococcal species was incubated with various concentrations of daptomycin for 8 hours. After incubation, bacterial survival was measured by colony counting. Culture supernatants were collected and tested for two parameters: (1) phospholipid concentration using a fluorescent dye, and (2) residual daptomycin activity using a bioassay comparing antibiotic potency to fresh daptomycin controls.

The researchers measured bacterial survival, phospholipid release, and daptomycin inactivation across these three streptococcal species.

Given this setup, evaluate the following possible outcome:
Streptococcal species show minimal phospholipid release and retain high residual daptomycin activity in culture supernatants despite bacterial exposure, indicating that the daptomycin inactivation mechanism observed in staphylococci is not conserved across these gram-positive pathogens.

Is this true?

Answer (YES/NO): NO